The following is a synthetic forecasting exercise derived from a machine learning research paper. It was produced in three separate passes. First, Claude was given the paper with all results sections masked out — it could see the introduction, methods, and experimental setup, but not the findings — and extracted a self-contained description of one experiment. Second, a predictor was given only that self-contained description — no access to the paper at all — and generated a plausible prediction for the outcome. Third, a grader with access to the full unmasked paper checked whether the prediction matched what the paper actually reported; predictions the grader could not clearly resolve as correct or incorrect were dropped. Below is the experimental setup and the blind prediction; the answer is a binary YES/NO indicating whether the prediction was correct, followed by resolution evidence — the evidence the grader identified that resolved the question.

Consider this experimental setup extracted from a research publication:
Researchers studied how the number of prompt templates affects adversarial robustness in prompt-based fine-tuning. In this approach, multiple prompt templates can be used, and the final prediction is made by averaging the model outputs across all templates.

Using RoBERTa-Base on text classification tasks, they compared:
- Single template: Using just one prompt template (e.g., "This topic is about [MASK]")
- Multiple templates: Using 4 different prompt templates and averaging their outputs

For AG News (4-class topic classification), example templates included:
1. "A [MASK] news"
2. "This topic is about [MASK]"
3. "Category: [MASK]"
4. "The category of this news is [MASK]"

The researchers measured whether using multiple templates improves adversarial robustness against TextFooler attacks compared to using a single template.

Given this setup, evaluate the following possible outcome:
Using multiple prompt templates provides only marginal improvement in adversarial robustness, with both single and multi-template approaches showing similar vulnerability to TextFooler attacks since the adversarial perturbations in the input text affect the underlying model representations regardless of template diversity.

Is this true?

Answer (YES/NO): NO